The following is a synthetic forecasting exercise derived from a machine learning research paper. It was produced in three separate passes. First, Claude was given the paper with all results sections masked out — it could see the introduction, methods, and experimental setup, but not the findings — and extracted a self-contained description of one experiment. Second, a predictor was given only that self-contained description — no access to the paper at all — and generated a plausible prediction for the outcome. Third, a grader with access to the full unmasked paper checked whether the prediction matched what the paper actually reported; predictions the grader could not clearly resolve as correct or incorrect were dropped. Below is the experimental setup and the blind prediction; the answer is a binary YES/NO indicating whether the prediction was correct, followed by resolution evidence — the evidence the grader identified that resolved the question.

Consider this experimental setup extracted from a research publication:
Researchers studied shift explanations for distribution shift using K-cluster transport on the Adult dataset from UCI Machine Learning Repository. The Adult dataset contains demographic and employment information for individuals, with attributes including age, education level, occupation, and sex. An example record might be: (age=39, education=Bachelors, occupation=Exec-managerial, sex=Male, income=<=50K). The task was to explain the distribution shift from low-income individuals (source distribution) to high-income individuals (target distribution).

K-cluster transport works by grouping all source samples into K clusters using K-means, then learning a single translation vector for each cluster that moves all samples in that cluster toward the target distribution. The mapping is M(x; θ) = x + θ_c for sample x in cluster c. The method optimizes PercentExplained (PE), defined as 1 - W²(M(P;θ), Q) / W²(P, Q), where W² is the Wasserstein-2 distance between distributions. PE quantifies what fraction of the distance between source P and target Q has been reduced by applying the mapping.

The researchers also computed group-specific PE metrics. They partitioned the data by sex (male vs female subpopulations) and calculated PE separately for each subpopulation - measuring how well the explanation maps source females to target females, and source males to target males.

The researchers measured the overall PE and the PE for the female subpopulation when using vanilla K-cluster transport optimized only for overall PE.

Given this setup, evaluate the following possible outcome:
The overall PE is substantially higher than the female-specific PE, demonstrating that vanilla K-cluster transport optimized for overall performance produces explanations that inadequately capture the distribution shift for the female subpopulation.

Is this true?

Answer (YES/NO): YES